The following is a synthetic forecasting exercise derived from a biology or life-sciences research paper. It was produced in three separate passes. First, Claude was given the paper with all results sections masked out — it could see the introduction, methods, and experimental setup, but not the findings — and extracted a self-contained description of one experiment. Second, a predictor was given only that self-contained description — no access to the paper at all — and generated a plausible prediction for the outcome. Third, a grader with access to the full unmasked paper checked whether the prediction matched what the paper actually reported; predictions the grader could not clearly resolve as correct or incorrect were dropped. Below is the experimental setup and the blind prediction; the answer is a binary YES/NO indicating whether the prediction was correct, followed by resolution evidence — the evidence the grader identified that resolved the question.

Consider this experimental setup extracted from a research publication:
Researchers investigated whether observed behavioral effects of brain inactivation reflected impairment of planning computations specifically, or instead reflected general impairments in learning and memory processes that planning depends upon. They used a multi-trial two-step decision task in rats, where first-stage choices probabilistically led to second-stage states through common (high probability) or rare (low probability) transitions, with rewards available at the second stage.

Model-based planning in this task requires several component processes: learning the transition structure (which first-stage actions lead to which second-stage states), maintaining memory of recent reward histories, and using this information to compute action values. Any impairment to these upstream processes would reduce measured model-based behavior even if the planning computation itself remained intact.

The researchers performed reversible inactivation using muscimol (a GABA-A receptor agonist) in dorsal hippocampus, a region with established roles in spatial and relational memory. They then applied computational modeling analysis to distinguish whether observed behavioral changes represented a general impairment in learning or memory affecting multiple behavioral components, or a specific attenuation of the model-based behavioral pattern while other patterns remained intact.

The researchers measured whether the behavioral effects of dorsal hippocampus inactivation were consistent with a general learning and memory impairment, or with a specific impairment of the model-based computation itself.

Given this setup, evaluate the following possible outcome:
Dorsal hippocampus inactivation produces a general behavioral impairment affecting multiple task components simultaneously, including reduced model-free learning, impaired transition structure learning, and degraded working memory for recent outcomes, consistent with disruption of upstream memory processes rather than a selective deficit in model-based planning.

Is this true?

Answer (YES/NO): NO